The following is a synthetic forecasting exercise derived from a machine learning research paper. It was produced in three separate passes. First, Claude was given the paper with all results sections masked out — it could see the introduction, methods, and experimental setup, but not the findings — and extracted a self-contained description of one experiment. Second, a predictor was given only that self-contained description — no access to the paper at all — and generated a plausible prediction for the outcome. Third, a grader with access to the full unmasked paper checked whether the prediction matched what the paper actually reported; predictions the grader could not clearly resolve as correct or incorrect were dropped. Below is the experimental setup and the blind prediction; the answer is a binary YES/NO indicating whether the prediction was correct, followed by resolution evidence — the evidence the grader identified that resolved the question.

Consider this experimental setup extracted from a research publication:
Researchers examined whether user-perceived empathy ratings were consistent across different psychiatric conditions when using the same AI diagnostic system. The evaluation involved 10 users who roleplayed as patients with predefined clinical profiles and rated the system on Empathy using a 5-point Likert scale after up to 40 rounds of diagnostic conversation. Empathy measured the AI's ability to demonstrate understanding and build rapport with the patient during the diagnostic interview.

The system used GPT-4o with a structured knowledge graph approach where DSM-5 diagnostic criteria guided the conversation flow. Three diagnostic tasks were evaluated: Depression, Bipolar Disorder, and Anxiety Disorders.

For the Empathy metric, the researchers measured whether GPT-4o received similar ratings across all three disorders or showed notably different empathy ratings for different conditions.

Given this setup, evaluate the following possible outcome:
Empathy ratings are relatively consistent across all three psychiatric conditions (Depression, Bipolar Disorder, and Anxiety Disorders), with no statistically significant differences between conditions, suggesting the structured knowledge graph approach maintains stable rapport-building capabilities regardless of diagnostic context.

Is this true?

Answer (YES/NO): NO